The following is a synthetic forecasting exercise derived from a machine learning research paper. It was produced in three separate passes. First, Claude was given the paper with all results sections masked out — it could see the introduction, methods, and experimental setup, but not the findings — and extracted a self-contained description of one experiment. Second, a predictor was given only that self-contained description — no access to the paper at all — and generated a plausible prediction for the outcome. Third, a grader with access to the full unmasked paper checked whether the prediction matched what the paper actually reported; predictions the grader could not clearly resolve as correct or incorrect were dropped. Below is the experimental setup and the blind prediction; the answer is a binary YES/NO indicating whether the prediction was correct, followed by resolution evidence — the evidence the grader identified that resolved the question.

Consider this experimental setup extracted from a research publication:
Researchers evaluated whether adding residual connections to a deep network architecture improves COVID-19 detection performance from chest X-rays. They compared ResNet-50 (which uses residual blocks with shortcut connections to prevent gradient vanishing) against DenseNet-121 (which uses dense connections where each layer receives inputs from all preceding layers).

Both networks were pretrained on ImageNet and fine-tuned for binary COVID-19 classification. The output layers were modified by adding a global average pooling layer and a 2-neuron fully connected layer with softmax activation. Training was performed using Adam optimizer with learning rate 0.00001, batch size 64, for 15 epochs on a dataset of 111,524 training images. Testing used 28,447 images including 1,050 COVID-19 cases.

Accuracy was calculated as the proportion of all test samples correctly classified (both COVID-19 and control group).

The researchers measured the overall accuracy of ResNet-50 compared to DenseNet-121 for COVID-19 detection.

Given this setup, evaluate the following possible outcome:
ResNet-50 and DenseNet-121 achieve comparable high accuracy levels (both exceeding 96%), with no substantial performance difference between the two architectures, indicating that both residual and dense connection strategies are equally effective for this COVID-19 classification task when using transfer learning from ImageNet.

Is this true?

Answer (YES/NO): YES